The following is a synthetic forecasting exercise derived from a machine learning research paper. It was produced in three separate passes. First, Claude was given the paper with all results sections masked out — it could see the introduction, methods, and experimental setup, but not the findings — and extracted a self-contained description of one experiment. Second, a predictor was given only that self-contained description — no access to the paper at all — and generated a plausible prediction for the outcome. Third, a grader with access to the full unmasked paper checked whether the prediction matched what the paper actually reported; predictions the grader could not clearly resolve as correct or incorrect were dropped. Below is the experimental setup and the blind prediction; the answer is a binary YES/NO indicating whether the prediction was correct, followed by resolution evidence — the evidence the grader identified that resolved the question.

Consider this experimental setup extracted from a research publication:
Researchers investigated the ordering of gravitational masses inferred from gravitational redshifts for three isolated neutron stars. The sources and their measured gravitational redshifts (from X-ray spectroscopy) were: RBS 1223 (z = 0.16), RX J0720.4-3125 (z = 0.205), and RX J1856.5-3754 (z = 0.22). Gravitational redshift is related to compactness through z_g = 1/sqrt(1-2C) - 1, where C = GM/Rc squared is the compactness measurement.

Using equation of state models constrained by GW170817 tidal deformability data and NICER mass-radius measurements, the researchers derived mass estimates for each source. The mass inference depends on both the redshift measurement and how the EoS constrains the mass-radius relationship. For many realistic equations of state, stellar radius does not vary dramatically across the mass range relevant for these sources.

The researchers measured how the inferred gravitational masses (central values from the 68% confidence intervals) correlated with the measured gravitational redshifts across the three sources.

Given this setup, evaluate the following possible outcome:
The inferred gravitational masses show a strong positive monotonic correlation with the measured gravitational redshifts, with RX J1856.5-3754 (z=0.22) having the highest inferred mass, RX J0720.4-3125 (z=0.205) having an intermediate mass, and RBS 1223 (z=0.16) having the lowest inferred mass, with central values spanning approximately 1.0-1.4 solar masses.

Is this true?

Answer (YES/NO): NO